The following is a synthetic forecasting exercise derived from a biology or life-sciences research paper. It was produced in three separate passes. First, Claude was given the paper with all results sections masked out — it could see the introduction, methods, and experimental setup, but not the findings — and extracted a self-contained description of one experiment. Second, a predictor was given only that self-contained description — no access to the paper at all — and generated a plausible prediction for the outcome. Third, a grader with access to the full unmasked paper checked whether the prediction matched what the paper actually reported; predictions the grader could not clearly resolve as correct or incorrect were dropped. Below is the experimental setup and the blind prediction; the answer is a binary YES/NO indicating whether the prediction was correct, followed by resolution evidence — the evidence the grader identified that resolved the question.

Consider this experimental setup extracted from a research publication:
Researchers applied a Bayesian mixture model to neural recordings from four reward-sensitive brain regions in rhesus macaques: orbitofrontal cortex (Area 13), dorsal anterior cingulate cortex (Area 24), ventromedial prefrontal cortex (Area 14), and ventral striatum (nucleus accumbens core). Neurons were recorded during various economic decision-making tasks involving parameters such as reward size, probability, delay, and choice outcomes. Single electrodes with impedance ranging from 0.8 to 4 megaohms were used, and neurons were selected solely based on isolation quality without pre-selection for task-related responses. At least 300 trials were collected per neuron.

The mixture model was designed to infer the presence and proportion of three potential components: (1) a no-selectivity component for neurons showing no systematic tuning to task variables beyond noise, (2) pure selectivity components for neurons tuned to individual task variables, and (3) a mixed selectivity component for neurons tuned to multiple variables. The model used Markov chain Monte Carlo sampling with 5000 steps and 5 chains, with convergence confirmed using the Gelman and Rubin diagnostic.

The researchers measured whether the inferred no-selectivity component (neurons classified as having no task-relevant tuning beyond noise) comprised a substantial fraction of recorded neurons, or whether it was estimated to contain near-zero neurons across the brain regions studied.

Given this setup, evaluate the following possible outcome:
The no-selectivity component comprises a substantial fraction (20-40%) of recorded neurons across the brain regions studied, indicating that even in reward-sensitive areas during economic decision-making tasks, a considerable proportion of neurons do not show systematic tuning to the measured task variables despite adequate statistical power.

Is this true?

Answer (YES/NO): NO